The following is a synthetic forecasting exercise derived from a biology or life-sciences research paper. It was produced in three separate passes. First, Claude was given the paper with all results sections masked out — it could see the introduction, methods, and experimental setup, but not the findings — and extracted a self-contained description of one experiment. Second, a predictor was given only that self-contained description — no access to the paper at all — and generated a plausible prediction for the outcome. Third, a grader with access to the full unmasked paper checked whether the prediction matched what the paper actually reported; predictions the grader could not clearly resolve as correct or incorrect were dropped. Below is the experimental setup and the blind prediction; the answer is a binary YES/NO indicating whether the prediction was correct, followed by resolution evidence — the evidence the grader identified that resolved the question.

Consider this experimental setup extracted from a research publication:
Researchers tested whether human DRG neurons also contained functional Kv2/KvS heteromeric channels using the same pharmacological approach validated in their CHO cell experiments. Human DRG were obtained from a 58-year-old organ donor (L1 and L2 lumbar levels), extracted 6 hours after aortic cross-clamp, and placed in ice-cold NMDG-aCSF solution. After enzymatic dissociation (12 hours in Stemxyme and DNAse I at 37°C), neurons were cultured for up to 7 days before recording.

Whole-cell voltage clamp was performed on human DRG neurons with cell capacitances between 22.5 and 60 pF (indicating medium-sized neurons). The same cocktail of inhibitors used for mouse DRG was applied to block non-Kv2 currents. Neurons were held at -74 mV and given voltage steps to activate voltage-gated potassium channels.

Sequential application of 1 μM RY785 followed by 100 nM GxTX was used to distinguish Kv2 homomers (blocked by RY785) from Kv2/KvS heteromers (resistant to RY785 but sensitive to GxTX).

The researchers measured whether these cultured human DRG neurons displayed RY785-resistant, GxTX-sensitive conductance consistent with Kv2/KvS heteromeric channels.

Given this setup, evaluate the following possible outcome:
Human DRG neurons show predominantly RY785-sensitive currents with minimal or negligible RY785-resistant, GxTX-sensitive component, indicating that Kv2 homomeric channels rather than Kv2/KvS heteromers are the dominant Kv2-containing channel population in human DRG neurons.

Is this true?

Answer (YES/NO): NO